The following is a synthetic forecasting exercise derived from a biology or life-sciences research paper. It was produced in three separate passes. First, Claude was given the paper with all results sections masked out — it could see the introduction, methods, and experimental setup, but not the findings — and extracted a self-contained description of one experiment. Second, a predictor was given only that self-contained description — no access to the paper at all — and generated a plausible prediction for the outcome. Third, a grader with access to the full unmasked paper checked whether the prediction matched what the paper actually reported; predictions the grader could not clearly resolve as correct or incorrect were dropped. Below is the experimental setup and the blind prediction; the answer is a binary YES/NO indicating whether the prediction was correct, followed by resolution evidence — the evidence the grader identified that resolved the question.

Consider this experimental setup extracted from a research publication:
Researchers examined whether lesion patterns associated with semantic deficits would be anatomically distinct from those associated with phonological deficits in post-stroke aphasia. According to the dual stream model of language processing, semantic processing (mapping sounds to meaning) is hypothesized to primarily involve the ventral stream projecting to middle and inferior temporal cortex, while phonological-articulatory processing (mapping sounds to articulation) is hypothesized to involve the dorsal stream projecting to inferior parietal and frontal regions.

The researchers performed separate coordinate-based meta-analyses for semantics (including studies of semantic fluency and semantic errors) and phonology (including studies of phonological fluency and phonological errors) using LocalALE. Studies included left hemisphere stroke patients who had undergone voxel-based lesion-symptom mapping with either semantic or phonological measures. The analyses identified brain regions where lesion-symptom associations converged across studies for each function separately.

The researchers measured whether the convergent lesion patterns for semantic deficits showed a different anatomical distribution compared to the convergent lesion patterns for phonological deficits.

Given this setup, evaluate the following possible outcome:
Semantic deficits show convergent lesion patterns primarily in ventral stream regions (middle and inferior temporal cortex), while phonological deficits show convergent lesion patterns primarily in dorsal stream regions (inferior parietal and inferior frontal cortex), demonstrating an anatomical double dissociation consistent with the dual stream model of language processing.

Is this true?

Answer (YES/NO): YES